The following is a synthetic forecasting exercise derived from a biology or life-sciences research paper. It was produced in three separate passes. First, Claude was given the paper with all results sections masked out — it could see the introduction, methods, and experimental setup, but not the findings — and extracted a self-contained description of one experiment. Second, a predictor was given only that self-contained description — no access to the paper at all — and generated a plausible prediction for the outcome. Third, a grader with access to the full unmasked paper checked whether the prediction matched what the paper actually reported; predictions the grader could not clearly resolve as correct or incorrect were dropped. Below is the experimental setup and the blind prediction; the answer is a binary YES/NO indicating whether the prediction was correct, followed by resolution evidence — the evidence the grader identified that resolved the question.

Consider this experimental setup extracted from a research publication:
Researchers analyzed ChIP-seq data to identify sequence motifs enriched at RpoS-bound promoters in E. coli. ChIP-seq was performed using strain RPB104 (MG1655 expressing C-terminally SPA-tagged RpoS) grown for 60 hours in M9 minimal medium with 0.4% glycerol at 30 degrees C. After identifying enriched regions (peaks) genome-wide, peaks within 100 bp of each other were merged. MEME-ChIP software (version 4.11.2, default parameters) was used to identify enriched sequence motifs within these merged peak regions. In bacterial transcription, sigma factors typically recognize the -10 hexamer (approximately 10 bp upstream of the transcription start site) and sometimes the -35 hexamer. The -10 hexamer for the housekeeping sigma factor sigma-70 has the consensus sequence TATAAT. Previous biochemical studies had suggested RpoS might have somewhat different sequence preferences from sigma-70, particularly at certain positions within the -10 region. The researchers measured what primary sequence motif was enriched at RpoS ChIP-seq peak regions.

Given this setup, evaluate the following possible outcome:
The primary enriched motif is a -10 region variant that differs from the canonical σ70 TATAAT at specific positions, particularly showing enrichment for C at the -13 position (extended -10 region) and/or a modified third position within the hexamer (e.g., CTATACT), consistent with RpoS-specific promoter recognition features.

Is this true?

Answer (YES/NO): YES